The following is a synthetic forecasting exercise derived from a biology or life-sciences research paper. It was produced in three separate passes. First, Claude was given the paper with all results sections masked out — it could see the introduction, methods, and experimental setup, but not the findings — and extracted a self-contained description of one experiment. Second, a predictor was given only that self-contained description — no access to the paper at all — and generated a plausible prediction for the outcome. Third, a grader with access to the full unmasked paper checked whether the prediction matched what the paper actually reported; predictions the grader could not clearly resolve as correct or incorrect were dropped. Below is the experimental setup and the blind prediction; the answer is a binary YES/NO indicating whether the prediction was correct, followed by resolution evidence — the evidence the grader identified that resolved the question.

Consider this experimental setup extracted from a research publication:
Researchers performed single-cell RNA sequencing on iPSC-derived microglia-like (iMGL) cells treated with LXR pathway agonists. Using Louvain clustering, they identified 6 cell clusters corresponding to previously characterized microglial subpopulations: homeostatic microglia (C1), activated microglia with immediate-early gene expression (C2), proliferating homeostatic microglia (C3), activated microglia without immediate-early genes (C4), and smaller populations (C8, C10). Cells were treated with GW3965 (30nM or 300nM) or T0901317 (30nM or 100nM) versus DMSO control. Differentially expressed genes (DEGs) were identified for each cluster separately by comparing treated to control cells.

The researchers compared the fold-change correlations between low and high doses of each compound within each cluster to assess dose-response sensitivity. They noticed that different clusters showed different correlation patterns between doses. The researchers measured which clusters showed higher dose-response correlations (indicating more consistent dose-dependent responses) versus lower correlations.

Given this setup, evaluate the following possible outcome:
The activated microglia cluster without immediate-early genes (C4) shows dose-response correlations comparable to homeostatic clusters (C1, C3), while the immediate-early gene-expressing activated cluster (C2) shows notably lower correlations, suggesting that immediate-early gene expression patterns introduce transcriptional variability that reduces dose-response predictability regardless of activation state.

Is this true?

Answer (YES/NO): YES